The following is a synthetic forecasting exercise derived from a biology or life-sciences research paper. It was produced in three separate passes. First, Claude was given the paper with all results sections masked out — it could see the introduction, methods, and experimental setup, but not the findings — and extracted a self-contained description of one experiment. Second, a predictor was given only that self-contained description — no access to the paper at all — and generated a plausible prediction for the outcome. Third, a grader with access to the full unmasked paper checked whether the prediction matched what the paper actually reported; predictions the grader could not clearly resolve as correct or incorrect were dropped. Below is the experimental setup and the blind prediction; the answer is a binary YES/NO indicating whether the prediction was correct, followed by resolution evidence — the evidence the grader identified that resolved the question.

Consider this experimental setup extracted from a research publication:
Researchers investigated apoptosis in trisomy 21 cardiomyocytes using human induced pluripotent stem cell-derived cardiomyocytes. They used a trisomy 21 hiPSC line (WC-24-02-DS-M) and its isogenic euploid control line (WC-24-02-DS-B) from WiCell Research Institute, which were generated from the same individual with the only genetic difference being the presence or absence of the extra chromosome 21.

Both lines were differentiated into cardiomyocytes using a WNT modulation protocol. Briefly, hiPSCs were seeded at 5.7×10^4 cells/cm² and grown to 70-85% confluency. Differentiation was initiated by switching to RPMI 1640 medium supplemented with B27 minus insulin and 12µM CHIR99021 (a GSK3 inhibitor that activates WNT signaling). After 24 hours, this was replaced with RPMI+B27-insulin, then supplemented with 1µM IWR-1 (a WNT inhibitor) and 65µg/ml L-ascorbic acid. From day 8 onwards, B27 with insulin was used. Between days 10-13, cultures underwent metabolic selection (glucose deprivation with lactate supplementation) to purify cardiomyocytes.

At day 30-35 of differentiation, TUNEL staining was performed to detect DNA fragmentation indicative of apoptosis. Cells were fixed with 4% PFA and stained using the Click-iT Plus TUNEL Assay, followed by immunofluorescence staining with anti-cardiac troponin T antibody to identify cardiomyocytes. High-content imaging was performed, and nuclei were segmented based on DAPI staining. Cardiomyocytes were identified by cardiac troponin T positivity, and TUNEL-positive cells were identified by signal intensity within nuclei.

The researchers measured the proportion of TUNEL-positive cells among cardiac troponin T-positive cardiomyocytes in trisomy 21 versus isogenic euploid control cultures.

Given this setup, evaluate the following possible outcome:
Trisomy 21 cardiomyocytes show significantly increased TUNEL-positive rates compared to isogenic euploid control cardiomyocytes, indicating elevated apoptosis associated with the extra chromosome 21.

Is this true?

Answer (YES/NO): YES